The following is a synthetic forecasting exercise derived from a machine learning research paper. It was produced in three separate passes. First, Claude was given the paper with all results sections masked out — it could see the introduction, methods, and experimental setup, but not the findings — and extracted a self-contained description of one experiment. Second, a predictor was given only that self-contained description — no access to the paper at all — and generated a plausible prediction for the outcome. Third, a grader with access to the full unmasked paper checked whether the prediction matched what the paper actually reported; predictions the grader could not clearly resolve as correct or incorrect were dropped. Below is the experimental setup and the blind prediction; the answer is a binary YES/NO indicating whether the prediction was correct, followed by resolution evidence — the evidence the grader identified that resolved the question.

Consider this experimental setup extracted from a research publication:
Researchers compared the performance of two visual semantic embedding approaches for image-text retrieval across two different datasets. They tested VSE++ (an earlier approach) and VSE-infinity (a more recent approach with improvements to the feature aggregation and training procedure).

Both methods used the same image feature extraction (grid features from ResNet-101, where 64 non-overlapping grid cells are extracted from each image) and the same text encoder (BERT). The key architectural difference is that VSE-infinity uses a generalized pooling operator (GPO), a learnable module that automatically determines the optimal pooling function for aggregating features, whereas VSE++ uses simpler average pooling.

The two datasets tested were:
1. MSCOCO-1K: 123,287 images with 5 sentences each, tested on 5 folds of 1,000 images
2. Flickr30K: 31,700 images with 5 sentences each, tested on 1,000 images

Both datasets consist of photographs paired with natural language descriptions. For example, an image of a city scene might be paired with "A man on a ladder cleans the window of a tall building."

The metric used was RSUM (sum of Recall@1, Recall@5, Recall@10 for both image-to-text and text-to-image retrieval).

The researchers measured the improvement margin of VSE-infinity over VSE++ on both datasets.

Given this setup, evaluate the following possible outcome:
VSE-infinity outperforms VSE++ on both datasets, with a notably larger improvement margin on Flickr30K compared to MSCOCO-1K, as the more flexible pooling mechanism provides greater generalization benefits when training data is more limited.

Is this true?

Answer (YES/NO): YES